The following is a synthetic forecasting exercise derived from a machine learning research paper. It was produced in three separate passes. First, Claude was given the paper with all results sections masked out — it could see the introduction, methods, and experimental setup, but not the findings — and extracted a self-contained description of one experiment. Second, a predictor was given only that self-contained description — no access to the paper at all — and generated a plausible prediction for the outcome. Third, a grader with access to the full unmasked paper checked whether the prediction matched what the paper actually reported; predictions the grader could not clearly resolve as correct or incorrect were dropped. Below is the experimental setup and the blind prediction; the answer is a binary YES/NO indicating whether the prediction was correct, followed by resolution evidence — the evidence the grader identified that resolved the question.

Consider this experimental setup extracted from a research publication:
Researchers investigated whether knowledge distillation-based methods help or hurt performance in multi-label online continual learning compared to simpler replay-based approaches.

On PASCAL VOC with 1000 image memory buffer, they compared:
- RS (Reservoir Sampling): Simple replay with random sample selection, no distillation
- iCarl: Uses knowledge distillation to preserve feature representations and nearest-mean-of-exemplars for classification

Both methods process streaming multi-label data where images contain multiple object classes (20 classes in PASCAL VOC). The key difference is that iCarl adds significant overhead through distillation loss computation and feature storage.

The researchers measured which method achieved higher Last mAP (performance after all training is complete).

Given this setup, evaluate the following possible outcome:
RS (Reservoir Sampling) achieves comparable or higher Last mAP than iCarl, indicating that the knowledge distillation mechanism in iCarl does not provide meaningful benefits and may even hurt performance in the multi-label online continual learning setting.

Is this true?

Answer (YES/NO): YES